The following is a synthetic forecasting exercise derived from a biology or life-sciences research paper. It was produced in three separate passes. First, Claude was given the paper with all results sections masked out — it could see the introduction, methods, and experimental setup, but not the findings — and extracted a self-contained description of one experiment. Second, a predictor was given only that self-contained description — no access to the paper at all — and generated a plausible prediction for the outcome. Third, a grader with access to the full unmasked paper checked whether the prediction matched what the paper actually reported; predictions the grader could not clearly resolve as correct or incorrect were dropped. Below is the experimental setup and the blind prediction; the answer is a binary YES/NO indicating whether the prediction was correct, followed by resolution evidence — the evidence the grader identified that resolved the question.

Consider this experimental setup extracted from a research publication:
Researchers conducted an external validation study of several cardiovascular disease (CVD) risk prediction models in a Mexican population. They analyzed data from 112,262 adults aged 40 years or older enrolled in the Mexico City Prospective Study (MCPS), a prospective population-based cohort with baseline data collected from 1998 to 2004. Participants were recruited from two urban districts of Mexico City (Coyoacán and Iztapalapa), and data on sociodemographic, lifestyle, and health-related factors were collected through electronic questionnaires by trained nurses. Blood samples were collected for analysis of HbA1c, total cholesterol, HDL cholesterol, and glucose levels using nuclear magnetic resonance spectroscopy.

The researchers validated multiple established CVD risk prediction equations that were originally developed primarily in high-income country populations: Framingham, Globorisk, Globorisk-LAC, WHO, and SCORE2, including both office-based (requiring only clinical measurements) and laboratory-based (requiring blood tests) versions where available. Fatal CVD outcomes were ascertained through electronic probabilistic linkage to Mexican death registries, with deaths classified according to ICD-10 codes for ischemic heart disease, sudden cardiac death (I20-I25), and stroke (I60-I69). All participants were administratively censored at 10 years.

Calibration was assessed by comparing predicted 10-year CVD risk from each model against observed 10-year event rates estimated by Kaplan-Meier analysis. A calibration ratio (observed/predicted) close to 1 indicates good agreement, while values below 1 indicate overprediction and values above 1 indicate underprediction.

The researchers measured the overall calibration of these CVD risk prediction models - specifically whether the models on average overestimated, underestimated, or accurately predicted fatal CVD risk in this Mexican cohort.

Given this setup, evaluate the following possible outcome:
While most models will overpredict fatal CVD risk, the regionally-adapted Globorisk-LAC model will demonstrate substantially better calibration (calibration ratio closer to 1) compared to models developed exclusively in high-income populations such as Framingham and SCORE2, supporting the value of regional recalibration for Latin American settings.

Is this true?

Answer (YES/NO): NO